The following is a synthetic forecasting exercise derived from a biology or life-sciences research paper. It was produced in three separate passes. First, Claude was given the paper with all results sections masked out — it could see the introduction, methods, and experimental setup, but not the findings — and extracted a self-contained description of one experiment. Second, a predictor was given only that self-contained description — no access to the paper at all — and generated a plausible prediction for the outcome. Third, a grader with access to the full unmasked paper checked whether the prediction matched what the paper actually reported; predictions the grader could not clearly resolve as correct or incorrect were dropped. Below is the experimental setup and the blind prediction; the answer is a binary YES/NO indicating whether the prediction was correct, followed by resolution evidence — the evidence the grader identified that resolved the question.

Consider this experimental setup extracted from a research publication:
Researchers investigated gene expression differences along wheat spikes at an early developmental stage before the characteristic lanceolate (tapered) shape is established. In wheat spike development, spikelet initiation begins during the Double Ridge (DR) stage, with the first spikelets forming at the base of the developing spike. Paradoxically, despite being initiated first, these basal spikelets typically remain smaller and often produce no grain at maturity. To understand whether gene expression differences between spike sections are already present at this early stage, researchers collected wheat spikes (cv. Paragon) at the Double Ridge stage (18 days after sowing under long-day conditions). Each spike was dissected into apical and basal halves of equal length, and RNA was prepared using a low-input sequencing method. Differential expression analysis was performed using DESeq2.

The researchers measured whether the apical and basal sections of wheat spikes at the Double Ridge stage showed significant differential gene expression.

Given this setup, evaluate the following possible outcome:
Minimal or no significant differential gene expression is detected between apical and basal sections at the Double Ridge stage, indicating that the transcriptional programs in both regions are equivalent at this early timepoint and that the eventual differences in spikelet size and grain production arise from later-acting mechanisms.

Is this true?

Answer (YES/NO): NO